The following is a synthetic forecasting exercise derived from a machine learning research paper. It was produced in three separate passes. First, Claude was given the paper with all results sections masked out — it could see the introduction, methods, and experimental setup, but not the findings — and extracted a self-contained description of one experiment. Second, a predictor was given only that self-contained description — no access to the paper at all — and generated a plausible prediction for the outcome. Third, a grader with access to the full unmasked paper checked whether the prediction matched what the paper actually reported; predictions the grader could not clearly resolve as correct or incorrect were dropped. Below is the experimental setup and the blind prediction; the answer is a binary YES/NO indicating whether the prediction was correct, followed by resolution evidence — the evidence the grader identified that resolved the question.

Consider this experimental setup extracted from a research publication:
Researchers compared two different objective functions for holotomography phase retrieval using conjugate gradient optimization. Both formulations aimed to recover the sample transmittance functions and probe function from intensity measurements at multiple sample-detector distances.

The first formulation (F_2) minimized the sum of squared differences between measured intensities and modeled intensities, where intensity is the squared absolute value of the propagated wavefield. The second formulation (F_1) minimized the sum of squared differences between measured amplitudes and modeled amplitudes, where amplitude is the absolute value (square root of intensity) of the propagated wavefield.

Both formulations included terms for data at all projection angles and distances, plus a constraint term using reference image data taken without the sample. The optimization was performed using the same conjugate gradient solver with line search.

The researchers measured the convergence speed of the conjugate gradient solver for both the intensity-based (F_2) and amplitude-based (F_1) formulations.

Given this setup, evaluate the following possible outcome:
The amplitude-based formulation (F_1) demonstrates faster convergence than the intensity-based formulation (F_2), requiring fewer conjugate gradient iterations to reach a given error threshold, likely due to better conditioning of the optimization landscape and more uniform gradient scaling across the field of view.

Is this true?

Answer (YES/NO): YES